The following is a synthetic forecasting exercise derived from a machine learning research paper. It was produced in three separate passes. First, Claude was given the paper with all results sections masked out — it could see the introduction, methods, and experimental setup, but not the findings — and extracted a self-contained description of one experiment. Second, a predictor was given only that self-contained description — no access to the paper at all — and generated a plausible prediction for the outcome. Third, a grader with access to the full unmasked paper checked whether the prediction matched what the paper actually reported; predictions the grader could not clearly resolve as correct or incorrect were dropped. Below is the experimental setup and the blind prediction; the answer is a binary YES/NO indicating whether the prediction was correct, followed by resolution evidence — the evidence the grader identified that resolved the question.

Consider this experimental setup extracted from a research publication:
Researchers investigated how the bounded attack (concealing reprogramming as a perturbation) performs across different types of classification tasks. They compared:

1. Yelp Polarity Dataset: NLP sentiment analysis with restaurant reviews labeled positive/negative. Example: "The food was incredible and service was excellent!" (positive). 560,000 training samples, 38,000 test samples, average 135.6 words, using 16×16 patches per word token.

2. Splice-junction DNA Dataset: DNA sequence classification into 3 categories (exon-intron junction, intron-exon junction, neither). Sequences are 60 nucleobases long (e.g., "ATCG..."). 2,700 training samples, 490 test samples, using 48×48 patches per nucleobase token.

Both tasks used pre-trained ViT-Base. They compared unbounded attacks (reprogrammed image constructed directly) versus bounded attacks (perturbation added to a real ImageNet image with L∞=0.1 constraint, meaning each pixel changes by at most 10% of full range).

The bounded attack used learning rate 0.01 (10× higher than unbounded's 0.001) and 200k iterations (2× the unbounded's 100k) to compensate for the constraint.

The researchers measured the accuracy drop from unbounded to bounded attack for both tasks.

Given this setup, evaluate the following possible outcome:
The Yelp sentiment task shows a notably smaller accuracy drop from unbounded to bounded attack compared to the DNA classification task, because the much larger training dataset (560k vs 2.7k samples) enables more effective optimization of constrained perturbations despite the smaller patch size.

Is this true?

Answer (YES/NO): NO